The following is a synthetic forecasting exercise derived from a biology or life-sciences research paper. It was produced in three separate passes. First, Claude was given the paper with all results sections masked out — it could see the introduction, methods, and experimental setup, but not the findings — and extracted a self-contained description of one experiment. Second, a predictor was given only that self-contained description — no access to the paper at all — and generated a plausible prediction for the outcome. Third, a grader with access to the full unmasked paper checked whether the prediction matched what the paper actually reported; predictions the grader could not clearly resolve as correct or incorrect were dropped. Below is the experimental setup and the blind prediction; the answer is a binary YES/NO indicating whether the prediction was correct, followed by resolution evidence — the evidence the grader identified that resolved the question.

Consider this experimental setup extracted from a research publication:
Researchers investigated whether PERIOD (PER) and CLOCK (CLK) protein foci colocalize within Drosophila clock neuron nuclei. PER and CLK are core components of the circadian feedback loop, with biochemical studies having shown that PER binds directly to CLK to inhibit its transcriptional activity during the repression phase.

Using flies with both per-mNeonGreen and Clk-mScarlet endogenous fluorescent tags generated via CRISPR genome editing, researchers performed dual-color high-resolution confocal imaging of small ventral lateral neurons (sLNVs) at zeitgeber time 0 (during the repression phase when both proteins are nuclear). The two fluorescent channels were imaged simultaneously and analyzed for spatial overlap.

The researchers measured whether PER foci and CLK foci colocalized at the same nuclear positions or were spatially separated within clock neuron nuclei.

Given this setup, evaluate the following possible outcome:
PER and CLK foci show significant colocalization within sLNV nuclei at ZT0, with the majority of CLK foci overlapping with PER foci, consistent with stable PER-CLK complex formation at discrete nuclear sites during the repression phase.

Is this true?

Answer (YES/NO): YES